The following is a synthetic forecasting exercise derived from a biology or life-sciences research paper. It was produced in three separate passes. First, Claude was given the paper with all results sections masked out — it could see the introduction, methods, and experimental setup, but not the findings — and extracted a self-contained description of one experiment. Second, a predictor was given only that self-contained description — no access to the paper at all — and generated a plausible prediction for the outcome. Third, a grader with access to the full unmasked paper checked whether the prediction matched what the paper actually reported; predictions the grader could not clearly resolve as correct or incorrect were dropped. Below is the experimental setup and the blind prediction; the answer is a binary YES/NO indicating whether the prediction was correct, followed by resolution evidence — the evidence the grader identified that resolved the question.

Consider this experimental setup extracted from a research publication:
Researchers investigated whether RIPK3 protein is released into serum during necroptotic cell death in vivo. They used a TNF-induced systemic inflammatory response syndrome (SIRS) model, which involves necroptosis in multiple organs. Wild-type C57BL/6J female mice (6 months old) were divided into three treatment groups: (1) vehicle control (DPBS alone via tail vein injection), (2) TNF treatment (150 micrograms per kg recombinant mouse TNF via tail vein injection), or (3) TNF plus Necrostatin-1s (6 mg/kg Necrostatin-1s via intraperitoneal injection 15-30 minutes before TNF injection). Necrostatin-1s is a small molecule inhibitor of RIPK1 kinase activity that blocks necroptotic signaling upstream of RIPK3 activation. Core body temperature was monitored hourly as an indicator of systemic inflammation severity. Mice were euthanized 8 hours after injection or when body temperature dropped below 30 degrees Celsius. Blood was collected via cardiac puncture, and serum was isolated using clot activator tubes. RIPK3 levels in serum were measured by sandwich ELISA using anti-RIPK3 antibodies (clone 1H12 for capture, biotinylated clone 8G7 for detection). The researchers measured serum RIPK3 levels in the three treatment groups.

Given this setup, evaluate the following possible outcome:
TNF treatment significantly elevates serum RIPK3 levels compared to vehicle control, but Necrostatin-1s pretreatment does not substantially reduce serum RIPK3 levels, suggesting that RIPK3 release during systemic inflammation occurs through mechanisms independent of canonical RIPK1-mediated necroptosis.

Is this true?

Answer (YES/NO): NO